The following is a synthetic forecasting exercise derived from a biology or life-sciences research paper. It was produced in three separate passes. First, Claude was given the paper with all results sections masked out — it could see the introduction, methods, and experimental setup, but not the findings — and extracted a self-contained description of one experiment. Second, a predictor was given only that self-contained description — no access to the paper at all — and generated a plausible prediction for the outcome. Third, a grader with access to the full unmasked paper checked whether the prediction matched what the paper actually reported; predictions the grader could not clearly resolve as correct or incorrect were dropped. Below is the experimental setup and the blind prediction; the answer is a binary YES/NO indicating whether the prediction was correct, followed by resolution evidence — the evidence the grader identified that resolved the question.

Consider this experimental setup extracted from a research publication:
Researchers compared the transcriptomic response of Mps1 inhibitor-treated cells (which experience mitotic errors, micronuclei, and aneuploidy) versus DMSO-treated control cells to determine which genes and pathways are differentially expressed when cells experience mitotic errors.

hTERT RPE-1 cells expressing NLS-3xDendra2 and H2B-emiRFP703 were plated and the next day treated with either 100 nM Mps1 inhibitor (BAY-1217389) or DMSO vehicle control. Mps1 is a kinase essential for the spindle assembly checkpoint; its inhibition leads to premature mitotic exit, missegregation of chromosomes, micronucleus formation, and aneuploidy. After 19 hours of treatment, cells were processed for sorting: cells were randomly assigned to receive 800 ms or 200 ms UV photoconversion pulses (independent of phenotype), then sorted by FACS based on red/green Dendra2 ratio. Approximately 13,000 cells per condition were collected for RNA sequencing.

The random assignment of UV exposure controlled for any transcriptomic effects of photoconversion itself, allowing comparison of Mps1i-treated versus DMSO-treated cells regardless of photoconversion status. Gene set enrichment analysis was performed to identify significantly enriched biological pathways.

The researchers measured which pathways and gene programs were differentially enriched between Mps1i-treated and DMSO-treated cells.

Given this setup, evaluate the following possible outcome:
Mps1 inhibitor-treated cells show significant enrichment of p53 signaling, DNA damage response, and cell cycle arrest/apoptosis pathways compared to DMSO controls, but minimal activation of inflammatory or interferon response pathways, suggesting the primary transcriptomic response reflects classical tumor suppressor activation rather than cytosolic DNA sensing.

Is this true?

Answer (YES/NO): NO